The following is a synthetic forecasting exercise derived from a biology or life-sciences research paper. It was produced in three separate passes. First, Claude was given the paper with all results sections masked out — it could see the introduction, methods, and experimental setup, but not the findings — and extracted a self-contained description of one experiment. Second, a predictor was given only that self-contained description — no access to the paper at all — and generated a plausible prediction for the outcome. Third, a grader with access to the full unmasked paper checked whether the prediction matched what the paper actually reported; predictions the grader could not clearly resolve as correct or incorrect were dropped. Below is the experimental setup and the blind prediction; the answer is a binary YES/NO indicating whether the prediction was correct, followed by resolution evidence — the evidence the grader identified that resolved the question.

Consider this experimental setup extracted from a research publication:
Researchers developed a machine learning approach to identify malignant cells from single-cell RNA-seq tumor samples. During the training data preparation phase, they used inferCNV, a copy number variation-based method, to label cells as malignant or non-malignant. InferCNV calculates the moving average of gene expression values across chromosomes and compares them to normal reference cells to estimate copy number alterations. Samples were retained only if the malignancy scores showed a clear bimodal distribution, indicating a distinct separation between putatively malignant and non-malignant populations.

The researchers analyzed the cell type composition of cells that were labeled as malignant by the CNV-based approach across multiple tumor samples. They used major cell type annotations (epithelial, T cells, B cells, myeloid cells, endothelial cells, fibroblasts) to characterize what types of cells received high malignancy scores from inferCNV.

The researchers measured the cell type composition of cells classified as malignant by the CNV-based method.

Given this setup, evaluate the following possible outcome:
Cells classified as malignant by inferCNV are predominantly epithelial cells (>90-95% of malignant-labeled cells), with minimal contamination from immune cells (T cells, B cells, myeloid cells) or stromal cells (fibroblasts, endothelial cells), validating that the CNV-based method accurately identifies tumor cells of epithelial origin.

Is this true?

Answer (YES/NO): NO